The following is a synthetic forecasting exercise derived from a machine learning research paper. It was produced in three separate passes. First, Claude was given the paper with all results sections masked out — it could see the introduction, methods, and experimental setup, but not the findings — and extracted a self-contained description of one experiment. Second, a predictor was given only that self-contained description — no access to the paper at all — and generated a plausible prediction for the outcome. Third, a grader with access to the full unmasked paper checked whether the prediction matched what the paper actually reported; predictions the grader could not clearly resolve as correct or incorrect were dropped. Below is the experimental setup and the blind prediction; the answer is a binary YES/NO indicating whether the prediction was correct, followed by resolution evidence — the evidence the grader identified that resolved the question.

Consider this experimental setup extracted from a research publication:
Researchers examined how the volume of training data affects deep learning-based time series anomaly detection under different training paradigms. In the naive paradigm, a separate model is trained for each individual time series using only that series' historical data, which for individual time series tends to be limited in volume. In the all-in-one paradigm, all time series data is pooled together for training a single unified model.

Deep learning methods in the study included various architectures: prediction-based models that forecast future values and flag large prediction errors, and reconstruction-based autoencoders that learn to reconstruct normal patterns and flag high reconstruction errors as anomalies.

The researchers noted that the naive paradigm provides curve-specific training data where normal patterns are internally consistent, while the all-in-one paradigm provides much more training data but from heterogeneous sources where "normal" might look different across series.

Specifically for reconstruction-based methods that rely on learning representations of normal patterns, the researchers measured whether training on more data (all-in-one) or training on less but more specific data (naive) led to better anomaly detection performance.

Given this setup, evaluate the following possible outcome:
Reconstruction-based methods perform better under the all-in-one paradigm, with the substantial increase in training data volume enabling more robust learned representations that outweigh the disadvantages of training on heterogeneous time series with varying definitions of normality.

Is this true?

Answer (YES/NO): NO